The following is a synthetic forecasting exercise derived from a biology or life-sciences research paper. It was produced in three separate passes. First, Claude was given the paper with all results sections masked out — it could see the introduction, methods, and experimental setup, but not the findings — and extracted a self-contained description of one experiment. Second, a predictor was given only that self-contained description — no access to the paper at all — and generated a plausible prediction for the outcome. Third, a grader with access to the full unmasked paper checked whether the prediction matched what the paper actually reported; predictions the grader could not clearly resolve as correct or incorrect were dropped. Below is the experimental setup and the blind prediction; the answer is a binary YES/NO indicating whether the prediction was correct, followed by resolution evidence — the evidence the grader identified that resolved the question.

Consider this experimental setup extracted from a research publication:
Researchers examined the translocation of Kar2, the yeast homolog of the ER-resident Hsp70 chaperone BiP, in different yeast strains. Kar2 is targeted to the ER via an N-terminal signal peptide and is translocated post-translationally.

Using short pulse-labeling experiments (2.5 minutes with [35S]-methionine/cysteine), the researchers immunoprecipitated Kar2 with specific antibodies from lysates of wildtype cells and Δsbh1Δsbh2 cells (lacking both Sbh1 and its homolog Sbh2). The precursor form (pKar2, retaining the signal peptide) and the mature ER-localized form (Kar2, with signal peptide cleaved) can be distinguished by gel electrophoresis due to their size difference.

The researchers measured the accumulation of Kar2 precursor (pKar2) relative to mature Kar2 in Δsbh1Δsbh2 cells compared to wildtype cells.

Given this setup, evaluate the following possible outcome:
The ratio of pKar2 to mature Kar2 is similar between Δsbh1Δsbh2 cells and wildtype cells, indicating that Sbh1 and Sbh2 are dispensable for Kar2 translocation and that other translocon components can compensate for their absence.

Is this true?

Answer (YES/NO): NO